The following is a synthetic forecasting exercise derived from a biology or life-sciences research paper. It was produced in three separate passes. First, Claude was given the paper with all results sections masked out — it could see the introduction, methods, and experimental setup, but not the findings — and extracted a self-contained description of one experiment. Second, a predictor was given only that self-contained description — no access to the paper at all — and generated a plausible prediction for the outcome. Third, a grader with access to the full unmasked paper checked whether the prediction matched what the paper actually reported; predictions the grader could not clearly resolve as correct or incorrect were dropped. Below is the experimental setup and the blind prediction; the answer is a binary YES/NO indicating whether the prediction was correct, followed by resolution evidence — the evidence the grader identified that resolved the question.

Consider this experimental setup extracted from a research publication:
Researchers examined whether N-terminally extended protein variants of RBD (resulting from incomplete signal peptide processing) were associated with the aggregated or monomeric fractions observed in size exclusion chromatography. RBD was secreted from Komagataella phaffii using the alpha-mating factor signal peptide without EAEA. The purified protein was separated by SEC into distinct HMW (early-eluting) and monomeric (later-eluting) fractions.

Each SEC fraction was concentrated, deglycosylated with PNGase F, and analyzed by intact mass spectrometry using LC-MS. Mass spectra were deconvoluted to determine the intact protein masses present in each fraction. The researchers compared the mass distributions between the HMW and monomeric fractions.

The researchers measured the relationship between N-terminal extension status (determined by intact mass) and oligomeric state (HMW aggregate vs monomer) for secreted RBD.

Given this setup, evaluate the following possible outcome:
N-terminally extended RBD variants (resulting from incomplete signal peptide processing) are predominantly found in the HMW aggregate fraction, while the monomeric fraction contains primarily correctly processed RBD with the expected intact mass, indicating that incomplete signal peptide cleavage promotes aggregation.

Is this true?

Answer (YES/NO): YES